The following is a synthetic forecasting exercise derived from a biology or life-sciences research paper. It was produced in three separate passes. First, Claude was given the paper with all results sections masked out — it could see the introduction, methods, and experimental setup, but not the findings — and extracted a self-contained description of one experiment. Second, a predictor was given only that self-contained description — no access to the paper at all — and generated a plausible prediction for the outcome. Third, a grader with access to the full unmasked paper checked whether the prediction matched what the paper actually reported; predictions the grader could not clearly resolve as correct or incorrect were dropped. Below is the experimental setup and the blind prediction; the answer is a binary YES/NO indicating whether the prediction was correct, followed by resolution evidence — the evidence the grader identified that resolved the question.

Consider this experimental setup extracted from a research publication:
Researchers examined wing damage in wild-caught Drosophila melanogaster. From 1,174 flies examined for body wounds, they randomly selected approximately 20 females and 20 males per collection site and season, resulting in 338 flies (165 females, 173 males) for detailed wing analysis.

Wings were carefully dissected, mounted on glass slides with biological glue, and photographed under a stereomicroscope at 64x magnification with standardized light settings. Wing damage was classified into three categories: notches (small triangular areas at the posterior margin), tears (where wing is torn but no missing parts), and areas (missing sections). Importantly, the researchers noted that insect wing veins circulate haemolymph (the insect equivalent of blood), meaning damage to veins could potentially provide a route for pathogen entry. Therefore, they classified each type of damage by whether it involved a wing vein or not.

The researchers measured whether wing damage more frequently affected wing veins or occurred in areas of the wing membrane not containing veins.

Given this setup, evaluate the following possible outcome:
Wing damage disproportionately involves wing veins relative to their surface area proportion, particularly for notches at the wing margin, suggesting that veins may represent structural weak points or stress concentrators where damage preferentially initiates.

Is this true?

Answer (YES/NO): NO